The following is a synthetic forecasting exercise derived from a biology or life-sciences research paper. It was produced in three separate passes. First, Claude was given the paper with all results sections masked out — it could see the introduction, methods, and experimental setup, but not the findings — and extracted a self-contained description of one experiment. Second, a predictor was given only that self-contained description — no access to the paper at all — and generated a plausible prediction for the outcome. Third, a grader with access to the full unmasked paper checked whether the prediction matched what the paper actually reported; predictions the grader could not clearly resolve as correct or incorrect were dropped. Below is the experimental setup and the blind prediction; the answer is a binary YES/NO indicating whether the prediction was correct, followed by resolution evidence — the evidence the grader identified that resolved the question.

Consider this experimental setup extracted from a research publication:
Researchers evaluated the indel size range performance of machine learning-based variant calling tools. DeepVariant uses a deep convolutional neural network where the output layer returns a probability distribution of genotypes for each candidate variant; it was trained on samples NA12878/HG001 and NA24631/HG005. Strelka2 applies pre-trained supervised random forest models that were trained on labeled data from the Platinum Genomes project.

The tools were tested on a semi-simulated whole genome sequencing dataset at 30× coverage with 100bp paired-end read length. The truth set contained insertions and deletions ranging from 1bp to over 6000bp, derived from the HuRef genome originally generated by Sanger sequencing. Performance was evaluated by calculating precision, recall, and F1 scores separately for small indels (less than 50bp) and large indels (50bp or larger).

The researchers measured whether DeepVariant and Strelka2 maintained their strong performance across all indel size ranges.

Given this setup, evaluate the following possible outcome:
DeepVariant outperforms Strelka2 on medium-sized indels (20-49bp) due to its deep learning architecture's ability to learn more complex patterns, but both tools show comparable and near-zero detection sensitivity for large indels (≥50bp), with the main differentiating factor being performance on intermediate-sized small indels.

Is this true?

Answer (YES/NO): NO